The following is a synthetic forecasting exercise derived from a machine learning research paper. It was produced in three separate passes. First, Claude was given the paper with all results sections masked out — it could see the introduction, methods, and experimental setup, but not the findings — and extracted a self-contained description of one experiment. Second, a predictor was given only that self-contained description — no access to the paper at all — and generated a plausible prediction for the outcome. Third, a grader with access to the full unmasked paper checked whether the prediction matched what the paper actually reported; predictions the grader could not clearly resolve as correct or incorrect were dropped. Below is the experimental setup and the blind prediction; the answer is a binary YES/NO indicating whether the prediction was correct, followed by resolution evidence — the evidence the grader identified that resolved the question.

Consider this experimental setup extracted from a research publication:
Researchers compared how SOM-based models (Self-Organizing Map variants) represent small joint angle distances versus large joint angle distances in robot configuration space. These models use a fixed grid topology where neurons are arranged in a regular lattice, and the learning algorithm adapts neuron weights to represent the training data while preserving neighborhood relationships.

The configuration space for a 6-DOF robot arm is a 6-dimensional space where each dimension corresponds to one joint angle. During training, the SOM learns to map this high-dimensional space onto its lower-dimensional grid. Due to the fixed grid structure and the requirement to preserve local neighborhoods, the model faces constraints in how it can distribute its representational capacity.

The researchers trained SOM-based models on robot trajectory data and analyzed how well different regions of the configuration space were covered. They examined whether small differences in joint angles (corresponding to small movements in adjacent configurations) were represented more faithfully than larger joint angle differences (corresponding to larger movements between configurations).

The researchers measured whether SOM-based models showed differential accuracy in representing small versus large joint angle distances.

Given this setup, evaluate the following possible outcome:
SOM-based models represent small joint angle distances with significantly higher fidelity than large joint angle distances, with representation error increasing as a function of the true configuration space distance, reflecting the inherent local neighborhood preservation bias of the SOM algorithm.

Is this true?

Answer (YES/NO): NO